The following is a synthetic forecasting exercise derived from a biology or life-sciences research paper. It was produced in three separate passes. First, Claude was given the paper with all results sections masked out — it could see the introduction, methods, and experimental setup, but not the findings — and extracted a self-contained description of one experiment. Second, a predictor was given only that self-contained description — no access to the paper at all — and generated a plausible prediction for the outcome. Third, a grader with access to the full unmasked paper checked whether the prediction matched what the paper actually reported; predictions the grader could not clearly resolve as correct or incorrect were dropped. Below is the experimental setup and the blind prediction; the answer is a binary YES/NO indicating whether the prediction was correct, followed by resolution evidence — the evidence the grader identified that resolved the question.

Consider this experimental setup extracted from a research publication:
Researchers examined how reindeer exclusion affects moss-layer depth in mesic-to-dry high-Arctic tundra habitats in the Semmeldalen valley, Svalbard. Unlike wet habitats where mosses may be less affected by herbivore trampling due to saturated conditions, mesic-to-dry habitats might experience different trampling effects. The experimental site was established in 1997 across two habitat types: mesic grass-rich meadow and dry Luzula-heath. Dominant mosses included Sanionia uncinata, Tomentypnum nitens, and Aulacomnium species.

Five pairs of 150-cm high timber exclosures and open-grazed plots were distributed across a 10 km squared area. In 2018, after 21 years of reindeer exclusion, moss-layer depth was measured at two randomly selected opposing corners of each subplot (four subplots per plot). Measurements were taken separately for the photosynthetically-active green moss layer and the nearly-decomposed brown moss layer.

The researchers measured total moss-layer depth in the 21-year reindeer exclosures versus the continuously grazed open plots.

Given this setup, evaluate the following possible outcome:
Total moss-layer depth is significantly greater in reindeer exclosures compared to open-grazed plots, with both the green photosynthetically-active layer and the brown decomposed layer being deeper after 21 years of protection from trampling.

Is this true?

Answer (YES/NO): NO